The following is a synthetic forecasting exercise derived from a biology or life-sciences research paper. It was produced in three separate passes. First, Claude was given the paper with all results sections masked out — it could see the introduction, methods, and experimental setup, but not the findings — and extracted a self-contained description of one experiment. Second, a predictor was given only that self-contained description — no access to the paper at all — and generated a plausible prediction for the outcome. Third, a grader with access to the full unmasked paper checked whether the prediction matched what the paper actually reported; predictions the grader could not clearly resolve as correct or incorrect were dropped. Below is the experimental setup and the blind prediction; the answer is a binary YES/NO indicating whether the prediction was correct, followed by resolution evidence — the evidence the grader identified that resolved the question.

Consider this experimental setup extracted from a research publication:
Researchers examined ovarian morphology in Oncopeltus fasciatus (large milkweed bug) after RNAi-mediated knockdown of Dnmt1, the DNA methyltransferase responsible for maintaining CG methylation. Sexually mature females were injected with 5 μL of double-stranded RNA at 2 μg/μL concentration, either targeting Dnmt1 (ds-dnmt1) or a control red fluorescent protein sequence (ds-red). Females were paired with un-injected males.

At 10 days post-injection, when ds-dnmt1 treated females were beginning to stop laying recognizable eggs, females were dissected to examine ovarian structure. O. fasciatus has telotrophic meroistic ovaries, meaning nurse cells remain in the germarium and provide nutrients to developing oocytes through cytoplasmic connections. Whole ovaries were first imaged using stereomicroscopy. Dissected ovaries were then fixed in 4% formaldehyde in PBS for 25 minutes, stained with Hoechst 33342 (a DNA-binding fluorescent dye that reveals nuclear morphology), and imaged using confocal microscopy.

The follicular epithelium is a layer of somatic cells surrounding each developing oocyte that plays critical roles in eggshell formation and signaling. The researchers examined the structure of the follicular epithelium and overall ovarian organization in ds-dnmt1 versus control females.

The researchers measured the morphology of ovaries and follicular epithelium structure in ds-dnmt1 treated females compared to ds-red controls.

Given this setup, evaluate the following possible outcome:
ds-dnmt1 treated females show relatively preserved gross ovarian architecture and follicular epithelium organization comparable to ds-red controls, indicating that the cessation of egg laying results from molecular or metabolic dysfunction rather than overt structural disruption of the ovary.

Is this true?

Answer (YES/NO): NO